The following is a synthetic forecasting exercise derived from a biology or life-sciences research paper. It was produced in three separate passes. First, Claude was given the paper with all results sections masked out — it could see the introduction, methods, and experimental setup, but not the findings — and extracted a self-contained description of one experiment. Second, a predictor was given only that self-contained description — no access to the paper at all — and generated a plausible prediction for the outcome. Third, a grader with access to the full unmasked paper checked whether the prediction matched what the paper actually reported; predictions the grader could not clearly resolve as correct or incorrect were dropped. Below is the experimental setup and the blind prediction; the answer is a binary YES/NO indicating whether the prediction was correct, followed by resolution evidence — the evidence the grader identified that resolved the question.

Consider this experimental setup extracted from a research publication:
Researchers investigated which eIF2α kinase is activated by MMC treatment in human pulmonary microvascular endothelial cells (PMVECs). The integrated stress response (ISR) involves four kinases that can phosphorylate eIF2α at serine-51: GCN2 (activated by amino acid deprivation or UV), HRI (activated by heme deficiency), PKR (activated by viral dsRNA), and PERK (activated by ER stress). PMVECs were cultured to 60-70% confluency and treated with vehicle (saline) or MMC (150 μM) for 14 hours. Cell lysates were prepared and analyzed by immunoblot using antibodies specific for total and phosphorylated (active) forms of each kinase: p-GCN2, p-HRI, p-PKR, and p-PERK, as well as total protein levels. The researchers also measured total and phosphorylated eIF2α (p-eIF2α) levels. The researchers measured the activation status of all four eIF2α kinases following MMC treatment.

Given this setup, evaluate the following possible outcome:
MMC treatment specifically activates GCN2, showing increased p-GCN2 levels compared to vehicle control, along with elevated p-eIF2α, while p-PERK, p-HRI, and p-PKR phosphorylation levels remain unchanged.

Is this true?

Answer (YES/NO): NO